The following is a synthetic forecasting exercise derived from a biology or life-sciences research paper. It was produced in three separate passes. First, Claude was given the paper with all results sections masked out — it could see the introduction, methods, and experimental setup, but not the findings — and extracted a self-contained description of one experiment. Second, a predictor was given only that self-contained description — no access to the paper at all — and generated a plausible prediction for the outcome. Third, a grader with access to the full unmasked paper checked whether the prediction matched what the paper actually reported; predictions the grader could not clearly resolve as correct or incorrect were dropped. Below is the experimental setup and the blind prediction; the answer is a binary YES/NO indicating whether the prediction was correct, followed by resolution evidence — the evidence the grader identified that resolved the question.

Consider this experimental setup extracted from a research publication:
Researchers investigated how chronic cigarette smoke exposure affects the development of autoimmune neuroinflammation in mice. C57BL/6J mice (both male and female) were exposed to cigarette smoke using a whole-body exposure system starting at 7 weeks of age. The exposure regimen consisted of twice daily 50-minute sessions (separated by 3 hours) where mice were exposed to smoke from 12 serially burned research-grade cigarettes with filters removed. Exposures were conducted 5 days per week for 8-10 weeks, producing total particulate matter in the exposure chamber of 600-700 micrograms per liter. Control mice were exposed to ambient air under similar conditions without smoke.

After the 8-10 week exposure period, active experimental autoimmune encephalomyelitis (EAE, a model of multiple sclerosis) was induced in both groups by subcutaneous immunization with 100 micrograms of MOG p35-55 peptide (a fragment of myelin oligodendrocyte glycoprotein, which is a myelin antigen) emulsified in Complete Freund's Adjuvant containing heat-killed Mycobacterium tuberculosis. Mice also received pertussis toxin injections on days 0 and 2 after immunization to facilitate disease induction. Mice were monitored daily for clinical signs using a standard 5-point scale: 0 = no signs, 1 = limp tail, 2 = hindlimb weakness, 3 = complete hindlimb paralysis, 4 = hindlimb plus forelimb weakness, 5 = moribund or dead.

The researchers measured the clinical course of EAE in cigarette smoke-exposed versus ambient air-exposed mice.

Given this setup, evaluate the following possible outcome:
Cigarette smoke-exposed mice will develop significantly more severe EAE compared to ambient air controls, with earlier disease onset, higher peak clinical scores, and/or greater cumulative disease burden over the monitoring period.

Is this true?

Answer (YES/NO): NO